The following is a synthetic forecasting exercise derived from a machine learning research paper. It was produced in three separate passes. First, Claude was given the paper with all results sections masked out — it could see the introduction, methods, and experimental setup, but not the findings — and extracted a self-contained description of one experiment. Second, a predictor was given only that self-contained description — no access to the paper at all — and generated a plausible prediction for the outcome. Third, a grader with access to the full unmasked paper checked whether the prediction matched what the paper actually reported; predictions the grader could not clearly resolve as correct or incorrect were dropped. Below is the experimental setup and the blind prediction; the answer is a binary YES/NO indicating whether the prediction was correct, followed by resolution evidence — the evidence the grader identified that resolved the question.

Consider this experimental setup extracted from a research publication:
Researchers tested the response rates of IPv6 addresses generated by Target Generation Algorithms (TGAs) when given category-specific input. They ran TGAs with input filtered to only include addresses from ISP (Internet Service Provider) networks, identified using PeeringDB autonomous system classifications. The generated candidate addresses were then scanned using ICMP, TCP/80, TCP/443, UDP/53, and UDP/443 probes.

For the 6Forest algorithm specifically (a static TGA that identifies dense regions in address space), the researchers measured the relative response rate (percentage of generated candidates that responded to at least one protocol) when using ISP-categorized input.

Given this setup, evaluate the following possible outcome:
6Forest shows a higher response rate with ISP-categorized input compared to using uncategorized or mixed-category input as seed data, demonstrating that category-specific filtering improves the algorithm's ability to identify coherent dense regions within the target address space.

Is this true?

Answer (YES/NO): YES